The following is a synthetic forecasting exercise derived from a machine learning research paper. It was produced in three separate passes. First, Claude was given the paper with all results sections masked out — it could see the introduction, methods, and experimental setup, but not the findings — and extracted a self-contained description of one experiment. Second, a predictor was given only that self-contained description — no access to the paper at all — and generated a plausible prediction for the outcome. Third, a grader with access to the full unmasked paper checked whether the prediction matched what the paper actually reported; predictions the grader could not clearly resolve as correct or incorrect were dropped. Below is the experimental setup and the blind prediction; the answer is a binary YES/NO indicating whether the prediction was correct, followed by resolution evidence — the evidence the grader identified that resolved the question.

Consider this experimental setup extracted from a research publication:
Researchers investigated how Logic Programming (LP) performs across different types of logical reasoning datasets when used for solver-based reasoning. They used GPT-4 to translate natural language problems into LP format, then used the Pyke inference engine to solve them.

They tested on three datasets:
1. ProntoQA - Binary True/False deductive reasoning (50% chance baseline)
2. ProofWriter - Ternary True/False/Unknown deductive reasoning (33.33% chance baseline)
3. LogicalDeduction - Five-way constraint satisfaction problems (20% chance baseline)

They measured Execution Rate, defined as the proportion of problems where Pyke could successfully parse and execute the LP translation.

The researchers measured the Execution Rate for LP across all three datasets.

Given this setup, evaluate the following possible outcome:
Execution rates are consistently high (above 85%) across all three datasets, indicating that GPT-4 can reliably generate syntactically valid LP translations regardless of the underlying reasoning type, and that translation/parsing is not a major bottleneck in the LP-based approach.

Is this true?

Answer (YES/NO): NO